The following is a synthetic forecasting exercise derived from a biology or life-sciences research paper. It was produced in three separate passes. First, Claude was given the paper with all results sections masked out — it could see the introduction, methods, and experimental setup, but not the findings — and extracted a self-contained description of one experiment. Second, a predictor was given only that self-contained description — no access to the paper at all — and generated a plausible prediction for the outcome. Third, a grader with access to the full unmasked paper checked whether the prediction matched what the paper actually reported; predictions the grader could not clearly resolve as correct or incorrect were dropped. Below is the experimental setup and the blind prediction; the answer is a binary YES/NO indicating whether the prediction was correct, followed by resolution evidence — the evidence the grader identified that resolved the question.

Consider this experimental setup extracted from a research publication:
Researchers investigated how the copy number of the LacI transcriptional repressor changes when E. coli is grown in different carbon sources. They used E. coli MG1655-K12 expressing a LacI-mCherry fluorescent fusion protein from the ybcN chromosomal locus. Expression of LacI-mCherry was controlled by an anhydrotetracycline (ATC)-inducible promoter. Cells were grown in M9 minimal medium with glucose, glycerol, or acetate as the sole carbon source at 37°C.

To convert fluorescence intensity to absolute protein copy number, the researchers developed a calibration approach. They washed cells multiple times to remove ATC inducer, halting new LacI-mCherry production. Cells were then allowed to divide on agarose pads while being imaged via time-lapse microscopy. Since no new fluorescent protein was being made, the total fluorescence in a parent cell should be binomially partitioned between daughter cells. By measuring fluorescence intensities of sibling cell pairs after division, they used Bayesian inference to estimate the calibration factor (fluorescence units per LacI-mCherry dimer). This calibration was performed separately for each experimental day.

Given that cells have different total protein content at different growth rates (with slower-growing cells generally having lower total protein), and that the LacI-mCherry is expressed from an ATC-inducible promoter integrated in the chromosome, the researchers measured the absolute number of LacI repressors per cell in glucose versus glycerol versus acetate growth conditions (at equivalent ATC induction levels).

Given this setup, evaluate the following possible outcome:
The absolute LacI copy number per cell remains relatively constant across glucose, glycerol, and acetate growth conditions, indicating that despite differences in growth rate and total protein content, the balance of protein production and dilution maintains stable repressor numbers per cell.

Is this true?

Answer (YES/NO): YES